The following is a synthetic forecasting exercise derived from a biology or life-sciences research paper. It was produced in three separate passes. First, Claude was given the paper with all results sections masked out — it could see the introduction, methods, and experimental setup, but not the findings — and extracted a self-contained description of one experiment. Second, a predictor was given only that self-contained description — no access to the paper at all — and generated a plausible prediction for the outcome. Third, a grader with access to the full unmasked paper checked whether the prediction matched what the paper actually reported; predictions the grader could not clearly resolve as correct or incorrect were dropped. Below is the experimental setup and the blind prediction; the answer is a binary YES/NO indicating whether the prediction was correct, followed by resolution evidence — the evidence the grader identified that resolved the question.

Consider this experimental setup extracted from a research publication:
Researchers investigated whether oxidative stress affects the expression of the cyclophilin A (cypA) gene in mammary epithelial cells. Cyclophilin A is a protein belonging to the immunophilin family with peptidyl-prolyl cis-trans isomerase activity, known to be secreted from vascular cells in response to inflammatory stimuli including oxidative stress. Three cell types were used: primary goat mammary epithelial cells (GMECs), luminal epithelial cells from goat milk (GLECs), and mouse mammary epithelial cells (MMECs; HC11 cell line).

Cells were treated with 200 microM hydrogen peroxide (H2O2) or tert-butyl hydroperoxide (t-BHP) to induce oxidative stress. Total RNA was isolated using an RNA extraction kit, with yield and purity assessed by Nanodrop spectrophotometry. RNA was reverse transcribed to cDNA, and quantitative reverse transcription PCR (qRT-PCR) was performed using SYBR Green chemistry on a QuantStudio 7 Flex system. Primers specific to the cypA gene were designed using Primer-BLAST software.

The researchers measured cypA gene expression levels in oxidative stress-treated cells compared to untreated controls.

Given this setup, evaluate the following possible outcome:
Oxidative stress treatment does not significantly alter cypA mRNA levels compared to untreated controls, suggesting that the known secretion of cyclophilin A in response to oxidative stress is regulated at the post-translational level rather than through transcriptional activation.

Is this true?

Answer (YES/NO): NO